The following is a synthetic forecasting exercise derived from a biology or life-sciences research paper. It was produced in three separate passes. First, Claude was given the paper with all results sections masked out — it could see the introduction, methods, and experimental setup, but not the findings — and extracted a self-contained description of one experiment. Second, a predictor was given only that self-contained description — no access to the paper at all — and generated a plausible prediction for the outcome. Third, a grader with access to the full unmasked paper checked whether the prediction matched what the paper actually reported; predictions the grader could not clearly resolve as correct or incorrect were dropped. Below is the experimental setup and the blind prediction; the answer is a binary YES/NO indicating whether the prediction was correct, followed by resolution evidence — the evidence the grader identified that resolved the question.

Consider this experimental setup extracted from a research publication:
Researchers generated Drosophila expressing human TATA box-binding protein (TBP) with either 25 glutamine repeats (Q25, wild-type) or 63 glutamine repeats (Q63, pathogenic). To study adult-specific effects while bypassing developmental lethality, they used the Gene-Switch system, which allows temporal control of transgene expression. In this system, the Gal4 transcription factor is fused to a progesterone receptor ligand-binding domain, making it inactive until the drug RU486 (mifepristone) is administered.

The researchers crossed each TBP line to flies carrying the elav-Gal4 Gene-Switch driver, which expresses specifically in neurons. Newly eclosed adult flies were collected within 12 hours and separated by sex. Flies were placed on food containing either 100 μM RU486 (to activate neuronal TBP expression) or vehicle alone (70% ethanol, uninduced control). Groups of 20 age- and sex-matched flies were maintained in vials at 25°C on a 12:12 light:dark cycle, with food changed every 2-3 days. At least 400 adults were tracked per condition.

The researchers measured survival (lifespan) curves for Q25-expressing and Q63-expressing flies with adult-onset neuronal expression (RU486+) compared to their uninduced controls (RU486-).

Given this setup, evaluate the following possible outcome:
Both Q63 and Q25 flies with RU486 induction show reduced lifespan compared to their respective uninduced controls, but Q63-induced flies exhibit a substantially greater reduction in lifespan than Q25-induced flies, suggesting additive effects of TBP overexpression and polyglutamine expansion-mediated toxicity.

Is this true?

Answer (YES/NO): NO